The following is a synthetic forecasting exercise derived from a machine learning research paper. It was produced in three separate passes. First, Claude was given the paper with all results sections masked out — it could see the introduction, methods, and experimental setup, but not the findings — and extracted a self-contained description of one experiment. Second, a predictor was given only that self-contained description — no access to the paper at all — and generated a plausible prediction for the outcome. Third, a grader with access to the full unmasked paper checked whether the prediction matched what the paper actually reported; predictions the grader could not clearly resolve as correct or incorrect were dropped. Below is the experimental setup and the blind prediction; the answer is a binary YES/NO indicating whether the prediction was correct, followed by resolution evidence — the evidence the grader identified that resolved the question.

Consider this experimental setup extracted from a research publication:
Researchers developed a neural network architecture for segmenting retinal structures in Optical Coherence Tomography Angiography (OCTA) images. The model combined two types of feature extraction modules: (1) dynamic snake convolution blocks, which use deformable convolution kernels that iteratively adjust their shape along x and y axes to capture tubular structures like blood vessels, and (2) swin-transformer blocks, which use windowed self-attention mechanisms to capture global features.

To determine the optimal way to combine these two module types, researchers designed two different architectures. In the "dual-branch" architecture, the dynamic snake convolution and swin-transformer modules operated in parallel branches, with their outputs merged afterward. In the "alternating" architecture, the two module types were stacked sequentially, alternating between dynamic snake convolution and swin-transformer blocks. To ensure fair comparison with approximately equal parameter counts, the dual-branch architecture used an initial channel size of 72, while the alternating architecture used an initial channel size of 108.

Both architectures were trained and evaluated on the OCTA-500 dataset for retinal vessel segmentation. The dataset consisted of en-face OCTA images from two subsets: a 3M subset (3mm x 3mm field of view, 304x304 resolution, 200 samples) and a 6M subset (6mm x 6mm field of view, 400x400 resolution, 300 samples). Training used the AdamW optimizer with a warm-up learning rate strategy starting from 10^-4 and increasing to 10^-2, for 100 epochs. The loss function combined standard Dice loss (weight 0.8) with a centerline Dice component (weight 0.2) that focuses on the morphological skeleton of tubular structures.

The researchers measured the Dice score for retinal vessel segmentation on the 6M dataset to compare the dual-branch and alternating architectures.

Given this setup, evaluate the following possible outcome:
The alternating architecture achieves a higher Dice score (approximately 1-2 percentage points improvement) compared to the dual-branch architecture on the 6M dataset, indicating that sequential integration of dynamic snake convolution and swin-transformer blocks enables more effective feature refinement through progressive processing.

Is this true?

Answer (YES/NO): NO